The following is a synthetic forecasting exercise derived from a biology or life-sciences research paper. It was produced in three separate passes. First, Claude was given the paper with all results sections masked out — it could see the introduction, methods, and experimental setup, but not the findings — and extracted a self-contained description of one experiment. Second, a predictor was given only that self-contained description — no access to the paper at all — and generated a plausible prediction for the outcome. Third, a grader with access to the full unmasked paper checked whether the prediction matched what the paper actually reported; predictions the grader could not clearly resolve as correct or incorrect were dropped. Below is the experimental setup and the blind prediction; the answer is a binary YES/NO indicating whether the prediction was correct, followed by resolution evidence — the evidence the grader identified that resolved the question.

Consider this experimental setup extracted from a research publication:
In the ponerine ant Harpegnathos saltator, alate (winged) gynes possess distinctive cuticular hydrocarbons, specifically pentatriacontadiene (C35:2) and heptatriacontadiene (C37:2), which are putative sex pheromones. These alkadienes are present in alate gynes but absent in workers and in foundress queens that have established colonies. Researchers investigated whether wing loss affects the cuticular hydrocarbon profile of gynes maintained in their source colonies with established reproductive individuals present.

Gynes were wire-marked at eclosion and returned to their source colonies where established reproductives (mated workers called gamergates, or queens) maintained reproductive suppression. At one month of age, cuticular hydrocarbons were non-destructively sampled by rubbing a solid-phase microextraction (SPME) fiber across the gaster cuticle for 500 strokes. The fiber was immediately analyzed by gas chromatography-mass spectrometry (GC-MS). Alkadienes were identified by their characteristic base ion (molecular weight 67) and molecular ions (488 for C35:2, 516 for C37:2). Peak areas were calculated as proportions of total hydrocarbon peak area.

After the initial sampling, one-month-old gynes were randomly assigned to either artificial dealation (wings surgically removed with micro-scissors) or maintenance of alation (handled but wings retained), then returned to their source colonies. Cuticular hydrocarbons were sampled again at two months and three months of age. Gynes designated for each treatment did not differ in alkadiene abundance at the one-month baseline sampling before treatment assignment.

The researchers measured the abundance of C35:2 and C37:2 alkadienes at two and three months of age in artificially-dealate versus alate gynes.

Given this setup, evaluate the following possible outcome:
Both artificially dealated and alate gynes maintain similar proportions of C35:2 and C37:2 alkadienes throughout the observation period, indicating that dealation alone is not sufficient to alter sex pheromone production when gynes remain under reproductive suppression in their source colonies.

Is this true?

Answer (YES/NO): NO